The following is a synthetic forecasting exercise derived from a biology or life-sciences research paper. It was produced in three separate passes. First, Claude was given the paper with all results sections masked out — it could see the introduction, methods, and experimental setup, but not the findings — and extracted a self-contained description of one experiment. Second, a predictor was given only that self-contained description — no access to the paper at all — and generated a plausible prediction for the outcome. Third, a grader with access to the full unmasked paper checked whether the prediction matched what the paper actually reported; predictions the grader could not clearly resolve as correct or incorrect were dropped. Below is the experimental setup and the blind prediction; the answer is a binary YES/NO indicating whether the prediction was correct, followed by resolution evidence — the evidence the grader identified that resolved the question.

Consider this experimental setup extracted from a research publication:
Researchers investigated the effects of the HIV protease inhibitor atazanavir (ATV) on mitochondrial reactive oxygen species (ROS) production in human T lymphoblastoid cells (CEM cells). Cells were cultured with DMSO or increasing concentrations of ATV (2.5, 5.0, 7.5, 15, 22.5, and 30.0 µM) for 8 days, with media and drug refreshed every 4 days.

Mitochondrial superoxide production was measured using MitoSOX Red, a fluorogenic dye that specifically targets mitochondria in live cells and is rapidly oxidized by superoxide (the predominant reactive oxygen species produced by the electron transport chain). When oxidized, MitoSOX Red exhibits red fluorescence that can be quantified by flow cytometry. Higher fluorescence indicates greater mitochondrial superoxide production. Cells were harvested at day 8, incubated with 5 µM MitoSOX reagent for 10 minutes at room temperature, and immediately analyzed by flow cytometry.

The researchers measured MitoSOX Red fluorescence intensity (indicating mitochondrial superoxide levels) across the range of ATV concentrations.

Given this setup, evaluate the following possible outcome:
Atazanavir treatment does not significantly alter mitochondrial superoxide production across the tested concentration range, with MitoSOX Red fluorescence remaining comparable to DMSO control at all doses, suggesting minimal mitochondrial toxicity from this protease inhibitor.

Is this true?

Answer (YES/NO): NO